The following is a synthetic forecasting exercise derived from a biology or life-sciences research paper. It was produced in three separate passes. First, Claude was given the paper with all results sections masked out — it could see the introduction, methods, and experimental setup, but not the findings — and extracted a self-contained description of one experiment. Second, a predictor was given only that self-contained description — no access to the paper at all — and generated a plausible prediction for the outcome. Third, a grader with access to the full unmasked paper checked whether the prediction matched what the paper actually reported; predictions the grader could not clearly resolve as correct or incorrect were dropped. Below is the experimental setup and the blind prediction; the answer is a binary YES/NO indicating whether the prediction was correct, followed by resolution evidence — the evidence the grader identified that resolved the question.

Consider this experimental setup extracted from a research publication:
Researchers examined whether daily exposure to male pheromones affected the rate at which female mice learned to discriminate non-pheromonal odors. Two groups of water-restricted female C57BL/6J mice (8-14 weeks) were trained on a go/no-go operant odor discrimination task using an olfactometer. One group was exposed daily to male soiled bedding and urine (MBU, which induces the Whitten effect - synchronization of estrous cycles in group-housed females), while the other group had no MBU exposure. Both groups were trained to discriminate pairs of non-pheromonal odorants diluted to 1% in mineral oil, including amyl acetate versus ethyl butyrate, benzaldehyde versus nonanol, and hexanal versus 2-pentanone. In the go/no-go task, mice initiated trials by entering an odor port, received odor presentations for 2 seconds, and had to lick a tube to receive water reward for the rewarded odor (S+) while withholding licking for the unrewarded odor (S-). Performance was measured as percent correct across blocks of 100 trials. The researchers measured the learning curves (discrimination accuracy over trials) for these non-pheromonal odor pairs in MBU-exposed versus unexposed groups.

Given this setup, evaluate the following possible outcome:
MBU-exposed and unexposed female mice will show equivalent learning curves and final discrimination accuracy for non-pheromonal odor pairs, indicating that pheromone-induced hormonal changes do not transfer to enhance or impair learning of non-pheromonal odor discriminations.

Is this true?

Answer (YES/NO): YES